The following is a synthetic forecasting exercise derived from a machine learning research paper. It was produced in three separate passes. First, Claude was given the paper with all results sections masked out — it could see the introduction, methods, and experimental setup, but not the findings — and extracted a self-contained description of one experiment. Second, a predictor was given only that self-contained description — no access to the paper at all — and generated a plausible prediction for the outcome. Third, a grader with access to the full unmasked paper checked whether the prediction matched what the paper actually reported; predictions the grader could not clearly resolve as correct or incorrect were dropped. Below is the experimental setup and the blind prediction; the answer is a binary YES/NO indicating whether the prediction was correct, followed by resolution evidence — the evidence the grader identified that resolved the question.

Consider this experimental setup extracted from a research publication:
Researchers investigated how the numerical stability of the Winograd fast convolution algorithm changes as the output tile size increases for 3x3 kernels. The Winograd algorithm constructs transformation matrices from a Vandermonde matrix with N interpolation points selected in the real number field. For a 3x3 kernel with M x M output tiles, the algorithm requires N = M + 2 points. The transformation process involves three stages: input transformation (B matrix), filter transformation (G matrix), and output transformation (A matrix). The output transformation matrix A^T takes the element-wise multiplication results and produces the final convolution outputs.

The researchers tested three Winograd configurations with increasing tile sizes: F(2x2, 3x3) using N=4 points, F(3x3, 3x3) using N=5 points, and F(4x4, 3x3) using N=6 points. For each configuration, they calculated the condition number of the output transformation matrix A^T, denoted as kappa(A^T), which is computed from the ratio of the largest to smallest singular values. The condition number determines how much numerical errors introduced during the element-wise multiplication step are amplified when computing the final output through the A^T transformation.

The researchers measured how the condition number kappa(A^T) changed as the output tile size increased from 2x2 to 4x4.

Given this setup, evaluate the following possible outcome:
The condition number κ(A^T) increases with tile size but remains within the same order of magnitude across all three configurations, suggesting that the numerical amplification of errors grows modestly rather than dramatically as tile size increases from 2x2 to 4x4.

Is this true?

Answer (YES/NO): NO